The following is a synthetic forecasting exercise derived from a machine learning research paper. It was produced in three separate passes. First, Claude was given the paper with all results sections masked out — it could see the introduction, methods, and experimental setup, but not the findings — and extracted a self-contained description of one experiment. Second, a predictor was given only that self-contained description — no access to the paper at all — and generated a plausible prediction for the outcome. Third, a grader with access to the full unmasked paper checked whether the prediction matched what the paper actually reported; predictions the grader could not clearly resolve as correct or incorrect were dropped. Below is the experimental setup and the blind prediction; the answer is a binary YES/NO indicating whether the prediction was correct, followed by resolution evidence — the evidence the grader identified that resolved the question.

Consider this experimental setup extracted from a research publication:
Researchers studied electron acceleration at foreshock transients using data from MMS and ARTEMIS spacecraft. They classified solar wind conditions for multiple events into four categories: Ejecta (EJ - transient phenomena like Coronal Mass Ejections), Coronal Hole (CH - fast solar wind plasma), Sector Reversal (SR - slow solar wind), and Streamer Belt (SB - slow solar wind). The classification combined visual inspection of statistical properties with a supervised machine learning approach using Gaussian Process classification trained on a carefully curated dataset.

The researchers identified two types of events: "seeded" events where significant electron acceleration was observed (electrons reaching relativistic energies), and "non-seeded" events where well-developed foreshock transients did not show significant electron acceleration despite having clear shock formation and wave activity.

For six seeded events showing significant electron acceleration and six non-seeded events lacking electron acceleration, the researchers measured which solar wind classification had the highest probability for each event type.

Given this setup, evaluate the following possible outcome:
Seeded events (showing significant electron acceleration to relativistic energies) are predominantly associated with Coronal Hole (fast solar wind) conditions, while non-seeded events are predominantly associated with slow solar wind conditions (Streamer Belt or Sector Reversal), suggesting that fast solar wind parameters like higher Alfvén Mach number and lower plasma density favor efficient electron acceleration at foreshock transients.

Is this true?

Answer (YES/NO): NO